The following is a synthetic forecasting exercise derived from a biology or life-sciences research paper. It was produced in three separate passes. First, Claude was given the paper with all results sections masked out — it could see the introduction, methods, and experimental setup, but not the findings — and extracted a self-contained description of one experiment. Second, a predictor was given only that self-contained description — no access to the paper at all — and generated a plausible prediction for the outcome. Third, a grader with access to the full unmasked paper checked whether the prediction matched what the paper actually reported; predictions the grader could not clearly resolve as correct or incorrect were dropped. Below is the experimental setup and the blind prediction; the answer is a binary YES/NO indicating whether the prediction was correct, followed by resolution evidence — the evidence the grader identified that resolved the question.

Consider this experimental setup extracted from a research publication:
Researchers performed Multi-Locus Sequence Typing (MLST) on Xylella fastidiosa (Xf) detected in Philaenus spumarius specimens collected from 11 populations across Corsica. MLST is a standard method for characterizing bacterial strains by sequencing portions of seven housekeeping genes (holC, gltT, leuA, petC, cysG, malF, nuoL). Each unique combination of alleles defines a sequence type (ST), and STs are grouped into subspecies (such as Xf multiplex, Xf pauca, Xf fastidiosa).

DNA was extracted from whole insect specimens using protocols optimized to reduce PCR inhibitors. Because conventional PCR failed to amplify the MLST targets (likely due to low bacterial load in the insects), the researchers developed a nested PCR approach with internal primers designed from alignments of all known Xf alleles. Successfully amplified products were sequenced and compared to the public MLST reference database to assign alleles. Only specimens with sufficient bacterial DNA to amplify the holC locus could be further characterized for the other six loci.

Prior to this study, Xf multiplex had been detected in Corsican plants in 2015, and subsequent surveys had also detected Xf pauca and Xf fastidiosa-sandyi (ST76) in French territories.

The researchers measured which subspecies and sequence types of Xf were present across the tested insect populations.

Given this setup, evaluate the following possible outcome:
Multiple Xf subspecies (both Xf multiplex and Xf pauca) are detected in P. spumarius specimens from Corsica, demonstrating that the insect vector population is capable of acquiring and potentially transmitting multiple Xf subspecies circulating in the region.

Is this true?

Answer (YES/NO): NO